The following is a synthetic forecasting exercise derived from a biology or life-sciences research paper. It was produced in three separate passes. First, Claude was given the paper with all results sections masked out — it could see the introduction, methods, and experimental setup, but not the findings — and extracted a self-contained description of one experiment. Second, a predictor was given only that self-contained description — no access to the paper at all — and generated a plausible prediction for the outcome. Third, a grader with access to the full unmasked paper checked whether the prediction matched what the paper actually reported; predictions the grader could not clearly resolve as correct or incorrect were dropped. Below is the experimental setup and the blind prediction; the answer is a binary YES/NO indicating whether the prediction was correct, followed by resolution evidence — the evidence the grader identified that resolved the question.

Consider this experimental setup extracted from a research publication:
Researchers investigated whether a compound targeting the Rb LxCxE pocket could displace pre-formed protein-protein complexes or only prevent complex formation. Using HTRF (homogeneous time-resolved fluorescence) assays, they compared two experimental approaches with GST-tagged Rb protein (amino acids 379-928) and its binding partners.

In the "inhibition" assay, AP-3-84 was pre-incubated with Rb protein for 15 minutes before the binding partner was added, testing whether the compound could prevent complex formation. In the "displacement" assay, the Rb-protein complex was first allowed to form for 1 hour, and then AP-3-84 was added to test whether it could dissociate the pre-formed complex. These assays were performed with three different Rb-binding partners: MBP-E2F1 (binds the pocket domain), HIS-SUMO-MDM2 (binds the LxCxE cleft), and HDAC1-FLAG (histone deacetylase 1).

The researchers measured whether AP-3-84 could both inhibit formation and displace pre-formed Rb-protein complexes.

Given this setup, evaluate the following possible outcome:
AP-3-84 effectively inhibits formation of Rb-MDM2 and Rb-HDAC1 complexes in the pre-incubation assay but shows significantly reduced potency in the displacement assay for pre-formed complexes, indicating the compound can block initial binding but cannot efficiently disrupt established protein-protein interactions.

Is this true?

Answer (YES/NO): NO